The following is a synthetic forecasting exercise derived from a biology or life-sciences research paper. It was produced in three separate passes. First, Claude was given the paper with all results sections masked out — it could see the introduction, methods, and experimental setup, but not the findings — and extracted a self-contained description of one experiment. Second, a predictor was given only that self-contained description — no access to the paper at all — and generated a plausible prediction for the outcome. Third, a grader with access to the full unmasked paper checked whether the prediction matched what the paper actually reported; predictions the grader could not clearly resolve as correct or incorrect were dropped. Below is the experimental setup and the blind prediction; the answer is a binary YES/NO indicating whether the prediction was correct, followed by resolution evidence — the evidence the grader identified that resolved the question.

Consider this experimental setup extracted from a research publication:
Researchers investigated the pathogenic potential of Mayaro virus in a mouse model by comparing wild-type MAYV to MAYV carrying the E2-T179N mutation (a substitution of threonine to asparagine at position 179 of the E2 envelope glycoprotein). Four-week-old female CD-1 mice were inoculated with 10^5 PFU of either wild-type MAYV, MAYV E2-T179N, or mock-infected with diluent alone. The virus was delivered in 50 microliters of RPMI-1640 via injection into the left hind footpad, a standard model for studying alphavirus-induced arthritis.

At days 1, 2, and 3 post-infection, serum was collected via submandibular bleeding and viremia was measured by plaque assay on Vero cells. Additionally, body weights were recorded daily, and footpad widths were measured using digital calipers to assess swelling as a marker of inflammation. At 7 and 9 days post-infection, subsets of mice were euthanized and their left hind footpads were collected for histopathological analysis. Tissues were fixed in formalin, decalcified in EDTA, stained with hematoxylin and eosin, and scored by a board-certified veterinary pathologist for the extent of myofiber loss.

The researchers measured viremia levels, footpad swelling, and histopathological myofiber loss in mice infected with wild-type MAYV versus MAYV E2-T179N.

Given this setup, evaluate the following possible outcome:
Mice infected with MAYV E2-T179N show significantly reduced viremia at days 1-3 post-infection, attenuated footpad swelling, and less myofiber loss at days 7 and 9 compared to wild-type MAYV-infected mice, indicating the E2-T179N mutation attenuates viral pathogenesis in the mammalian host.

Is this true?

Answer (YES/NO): YES